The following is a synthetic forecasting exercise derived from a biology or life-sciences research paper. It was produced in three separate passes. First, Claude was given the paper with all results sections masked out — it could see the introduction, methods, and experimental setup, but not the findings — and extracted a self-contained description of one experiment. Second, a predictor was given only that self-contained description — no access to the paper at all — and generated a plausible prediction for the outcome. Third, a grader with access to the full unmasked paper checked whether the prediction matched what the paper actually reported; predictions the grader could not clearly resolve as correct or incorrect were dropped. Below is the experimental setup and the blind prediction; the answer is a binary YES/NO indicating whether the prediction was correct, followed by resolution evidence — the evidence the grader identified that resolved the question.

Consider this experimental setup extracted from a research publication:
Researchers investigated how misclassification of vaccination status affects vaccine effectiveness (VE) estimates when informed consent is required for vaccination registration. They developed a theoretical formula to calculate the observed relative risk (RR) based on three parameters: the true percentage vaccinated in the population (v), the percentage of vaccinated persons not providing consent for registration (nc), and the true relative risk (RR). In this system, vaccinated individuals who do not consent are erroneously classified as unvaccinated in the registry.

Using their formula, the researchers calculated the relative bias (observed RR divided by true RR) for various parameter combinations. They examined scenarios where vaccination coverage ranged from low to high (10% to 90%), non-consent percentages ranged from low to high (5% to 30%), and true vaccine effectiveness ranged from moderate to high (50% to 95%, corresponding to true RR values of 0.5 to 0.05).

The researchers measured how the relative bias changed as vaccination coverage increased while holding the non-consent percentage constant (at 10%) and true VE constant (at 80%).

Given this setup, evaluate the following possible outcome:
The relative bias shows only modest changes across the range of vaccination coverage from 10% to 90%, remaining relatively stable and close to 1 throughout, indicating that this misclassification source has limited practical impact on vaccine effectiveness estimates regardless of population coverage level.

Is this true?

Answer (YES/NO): NO